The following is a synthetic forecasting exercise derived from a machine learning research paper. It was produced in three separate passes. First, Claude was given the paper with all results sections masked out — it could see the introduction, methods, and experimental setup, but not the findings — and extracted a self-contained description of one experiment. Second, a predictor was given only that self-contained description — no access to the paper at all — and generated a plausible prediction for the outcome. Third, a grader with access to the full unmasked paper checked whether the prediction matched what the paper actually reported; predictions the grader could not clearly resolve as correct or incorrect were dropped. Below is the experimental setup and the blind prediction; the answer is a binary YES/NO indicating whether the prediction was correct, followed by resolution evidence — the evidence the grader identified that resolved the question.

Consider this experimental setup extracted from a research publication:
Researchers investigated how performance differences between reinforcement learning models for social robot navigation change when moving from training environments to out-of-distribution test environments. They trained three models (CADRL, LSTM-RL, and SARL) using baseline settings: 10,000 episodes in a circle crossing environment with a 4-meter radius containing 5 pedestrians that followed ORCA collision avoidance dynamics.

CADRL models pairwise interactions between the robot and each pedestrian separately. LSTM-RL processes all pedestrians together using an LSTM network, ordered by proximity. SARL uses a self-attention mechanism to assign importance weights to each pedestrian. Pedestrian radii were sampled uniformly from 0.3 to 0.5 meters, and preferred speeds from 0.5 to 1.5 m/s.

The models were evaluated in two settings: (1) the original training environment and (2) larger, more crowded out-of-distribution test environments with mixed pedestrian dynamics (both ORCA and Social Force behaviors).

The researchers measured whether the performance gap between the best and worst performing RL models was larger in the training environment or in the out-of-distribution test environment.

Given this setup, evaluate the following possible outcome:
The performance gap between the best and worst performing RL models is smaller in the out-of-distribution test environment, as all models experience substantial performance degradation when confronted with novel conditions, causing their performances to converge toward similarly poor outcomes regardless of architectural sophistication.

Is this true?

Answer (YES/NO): NO